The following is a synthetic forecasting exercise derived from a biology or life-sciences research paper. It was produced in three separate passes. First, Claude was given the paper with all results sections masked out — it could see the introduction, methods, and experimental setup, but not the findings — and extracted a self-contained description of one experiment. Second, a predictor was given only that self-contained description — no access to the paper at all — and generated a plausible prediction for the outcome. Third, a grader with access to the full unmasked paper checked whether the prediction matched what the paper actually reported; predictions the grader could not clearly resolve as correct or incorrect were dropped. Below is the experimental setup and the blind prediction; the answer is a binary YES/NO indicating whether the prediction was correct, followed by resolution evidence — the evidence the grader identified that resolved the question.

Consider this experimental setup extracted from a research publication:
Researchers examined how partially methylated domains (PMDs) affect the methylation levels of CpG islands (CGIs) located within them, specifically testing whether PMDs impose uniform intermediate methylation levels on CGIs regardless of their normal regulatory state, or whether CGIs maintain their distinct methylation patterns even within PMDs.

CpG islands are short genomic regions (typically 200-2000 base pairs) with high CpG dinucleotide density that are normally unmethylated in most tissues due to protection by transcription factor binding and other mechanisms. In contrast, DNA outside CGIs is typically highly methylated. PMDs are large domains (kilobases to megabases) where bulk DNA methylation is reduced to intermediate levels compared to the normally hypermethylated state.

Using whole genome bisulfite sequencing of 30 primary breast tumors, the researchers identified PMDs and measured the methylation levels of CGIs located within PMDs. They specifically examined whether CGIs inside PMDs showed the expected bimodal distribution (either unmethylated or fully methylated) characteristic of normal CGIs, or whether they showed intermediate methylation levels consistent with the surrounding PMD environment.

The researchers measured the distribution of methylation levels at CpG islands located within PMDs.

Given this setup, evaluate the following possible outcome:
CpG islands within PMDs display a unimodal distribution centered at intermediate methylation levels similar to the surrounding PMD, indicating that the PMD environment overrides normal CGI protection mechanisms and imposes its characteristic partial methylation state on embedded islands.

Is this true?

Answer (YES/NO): YES